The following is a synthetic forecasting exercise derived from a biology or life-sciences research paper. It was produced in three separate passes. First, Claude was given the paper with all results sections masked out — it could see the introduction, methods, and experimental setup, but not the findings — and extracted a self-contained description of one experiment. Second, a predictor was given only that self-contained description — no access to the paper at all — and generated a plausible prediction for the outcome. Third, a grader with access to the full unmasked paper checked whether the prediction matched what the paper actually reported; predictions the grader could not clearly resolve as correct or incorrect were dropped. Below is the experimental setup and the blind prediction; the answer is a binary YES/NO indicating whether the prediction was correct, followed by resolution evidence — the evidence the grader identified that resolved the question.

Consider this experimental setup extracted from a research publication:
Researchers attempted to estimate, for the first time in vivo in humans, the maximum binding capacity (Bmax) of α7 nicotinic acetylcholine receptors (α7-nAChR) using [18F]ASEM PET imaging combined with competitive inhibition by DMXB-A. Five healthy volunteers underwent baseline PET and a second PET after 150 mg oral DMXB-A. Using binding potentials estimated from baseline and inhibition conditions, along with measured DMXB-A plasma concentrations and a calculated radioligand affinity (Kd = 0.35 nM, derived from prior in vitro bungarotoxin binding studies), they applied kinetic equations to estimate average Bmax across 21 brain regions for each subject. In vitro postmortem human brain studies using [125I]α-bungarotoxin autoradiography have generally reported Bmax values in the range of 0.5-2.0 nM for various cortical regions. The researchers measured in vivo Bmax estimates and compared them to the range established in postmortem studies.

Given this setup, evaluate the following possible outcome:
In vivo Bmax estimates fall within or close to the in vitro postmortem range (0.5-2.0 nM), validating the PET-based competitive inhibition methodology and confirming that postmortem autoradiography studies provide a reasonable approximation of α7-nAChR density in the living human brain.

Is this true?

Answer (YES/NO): YES